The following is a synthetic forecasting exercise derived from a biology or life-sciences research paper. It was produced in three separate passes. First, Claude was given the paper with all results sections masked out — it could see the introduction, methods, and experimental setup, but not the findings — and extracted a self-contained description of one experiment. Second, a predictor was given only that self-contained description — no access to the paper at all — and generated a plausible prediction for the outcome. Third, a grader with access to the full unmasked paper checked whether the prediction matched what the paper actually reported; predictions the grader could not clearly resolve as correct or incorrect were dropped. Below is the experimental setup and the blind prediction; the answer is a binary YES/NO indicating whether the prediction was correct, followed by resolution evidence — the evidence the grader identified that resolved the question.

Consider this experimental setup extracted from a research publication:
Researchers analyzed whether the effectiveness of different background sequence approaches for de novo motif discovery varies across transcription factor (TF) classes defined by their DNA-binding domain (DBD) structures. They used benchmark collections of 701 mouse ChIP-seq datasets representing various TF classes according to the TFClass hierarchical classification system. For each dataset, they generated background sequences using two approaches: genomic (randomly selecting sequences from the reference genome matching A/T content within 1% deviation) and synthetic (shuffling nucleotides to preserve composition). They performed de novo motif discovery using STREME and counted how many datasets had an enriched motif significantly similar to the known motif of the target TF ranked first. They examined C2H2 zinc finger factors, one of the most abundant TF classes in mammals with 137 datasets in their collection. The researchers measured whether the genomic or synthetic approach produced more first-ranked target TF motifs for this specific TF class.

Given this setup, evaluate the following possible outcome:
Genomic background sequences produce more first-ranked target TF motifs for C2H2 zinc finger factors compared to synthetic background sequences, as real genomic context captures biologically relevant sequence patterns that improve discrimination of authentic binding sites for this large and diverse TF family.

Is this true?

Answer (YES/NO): NO